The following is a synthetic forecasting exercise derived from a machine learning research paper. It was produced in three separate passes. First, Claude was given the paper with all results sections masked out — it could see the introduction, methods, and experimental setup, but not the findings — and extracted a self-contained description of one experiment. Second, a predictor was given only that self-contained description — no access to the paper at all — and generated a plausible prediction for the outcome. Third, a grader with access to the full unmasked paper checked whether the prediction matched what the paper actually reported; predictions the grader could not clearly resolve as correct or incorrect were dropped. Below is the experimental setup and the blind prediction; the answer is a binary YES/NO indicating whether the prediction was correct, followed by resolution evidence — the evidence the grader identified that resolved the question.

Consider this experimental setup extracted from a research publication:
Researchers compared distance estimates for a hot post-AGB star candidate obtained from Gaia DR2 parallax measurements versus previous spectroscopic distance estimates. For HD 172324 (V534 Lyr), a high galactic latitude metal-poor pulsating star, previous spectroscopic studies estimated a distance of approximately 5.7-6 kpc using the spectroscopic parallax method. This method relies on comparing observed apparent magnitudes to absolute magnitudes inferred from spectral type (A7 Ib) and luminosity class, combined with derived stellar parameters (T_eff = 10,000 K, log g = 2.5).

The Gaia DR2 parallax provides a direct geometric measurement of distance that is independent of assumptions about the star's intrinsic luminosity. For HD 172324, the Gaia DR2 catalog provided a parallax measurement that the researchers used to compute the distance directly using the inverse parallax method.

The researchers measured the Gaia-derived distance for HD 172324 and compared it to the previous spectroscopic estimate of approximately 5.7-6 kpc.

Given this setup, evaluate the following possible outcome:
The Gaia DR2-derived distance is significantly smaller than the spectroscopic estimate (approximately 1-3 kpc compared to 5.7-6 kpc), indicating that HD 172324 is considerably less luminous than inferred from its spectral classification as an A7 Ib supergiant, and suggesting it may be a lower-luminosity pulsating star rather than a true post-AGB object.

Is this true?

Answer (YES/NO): NO